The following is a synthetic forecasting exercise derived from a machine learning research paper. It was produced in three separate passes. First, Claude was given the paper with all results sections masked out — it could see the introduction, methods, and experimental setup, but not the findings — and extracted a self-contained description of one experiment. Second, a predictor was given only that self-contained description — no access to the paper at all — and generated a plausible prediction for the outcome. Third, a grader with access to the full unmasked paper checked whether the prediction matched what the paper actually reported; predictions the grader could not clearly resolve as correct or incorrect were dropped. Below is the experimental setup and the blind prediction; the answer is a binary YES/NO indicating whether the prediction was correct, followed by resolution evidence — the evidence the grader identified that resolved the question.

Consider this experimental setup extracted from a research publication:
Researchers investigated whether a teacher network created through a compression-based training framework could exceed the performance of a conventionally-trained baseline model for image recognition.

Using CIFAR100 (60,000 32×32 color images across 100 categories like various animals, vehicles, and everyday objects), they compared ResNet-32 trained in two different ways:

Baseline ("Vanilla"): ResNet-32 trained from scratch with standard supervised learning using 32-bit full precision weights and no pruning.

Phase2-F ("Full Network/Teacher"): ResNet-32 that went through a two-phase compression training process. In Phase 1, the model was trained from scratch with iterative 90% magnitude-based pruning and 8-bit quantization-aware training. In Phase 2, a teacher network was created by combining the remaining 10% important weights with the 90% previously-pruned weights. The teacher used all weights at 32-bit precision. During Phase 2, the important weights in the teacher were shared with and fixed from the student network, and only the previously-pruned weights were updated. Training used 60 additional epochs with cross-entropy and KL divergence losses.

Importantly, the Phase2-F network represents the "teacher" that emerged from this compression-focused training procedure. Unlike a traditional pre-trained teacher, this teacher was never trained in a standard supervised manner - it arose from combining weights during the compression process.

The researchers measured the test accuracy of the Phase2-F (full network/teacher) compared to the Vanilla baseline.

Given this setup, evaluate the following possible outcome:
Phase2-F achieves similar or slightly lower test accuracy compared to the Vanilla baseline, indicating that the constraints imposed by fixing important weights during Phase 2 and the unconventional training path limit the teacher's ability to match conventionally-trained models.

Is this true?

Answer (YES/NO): NO